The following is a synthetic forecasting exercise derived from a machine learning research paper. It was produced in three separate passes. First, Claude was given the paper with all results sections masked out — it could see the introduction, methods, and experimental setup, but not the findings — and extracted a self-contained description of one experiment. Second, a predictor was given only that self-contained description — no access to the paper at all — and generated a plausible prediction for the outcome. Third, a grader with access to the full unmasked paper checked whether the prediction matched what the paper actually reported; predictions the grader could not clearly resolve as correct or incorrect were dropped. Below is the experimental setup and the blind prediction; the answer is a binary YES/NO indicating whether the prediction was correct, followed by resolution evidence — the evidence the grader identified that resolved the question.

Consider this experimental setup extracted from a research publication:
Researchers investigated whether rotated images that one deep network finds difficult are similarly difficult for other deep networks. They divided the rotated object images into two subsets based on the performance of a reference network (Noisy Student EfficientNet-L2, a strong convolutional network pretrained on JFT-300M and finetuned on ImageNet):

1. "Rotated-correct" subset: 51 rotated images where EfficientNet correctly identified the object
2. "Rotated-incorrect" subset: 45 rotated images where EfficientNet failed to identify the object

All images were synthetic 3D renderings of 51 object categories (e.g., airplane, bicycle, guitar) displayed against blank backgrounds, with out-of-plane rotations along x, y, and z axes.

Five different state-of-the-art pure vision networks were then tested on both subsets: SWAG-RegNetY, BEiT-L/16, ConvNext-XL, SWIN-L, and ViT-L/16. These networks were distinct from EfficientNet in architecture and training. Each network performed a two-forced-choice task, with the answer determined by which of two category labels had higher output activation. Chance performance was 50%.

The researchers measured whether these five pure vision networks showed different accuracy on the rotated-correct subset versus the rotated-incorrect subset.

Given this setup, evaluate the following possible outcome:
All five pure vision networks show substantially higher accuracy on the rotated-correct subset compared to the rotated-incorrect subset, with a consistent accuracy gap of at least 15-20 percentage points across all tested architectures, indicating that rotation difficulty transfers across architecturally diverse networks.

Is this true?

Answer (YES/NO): YES